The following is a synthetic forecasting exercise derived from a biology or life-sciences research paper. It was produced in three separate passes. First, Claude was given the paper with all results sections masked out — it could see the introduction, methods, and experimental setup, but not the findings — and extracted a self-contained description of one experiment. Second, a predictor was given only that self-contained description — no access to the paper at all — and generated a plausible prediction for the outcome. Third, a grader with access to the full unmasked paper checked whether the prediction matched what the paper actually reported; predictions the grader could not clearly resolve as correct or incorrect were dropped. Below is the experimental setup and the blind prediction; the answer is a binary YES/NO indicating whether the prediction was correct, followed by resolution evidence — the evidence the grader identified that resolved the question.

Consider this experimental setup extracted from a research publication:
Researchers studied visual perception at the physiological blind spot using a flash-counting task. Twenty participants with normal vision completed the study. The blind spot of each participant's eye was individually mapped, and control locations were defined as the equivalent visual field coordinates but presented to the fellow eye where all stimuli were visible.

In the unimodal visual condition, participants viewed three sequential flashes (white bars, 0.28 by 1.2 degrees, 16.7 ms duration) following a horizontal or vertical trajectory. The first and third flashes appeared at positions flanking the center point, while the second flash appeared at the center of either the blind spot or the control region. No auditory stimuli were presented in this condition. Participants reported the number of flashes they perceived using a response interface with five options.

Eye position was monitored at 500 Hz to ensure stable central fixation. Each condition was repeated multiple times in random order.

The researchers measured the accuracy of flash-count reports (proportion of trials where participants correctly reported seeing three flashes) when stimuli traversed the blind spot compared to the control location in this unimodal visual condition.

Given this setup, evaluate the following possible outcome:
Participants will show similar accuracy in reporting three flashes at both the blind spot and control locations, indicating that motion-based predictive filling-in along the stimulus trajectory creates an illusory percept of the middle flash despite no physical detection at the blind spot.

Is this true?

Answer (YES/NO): NO